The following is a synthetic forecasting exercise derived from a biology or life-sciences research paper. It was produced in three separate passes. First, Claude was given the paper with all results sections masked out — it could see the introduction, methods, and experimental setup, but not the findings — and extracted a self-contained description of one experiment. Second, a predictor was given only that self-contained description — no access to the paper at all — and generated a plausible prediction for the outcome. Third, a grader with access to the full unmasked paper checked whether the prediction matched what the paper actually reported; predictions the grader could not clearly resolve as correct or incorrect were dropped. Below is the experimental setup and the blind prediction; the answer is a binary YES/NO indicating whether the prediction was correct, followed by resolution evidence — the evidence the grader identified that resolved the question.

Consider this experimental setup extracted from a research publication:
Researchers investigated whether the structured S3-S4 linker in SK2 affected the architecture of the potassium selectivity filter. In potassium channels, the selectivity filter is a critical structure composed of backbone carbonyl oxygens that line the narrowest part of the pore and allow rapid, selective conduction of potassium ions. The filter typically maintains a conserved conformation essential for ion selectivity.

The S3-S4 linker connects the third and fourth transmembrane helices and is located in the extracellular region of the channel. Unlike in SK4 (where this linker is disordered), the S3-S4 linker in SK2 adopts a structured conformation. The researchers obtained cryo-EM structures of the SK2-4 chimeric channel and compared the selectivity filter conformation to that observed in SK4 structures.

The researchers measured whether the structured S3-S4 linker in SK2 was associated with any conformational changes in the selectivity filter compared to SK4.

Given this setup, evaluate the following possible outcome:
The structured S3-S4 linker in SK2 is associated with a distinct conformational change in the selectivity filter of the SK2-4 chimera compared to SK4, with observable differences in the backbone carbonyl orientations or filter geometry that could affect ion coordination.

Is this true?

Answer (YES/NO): YES